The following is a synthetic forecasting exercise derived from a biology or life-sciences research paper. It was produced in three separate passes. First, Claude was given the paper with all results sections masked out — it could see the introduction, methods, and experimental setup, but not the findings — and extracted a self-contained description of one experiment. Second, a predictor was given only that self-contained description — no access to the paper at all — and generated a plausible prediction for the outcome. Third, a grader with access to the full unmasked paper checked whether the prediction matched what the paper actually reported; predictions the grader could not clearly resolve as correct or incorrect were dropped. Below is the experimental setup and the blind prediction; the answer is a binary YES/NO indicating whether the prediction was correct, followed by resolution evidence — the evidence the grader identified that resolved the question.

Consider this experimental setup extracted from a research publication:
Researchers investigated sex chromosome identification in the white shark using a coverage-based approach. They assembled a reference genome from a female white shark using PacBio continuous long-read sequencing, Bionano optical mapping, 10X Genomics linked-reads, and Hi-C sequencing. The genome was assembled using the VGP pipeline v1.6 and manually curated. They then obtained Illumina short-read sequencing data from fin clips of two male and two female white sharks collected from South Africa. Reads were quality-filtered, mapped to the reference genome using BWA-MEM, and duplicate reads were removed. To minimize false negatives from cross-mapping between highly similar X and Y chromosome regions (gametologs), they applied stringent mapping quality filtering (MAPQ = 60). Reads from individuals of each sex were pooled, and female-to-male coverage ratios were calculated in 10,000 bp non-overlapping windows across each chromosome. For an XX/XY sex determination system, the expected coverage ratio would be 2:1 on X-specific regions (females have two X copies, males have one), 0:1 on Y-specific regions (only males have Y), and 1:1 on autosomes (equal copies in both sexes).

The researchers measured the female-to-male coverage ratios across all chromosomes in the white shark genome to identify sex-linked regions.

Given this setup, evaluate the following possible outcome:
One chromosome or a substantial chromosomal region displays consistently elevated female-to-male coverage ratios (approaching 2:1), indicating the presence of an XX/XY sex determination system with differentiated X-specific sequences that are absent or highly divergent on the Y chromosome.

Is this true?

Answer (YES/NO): YES